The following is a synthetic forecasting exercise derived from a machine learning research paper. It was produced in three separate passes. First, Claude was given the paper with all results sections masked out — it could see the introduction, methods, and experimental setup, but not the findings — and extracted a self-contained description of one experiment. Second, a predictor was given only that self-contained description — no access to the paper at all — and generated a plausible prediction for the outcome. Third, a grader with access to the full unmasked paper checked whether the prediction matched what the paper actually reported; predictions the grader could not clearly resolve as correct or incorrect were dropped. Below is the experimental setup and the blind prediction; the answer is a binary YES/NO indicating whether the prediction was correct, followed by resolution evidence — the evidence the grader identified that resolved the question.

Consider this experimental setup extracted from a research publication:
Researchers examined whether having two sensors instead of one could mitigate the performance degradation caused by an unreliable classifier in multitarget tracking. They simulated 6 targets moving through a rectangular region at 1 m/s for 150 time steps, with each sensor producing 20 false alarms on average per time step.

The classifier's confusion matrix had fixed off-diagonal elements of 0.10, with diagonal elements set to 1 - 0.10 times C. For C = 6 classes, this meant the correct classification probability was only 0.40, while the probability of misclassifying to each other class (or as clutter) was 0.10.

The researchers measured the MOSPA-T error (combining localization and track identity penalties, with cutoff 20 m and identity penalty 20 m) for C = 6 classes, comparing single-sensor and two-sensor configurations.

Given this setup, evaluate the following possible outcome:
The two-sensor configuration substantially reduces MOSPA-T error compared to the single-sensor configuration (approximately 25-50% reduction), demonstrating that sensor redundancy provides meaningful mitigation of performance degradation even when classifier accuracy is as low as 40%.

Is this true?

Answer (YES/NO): NO